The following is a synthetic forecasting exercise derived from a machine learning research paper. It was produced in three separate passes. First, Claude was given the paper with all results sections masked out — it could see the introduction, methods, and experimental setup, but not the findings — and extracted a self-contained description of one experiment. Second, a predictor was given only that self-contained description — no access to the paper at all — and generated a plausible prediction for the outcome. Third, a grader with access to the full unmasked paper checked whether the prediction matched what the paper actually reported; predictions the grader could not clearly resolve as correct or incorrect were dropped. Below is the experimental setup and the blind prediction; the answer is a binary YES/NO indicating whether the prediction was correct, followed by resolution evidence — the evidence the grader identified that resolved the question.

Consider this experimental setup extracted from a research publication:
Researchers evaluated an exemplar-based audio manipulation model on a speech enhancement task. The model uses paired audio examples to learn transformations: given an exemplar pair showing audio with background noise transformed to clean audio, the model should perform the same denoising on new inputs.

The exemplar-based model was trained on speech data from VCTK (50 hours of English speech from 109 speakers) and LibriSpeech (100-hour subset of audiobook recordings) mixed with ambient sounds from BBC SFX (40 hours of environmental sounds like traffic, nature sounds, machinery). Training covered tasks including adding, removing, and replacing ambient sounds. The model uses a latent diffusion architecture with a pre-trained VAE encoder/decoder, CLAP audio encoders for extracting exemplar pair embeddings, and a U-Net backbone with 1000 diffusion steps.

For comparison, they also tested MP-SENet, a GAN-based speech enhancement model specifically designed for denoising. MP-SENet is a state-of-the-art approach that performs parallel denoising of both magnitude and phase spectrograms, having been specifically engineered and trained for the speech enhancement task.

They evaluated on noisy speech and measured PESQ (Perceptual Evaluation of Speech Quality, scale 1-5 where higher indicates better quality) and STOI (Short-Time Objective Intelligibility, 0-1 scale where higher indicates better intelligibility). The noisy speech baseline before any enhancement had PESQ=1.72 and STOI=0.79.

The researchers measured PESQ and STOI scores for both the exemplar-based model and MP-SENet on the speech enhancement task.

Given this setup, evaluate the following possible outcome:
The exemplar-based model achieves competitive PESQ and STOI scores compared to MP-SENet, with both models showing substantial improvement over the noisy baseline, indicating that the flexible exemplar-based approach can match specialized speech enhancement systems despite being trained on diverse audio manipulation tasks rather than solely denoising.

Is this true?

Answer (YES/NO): NO